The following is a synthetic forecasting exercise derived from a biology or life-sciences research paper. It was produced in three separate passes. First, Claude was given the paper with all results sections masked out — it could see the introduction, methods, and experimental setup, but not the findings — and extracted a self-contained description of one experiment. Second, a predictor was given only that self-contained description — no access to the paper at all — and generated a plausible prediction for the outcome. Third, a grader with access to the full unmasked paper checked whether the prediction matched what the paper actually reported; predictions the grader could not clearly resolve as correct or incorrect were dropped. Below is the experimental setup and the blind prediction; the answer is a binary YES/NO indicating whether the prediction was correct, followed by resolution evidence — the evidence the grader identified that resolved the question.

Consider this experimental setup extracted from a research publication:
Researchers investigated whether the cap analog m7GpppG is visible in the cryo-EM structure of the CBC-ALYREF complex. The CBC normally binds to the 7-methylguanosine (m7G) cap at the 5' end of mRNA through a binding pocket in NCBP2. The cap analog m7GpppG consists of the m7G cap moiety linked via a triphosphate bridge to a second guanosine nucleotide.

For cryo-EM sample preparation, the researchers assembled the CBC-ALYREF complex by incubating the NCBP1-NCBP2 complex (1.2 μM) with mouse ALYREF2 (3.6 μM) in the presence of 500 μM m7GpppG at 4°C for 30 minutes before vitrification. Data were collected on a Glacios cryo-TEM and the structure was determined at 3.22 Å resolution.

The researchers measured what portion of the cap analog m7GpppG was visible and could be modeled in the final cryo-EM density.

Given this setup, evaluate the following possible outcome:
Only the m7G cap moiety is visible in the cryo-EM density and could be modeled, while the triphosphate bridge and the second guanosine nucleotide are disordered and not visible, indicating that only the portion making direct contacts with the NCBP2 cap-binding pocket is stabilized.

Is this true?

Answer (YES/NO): YES